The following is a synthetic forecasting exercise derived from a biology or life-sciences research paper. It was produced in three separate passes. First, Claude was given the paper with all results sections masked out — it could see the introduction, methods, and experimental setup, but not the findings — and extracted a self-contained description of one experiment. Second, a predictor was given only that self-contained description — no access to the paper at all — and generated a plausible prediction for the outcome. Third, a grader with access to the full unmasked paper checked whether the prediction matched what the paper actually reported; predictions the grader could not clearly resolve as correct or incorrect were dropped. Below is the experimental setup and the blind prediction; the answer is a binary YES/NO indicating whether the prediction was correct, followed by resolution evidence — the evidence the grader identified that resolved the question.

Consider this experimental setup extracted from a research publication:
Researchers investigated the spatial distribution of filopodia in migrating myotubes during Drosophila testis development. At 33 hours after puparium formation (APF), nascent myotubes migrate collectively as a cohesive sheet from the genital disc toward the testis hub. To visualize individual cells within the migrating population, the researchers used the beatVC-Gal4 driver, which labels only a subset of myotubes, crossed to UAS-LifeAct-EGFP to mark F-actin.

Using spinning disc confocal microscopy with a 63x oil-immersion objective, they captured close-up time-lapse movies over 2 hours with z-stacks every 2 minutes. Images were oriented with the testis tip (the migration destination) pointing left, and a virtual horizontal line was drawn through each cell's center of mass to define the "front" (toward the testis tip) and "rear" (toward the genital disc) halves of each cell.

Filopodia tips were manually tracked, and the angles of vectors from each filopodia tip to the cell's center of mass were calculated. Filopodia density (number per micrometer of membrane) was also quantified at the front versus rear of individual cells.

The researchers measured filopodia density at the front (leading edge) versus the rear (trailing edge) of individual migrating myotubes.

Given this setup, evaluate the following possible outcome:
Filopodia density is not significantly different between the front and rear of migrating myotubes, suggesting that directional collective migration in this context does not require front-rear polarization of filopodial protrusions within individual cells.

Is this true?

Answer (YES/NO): YES